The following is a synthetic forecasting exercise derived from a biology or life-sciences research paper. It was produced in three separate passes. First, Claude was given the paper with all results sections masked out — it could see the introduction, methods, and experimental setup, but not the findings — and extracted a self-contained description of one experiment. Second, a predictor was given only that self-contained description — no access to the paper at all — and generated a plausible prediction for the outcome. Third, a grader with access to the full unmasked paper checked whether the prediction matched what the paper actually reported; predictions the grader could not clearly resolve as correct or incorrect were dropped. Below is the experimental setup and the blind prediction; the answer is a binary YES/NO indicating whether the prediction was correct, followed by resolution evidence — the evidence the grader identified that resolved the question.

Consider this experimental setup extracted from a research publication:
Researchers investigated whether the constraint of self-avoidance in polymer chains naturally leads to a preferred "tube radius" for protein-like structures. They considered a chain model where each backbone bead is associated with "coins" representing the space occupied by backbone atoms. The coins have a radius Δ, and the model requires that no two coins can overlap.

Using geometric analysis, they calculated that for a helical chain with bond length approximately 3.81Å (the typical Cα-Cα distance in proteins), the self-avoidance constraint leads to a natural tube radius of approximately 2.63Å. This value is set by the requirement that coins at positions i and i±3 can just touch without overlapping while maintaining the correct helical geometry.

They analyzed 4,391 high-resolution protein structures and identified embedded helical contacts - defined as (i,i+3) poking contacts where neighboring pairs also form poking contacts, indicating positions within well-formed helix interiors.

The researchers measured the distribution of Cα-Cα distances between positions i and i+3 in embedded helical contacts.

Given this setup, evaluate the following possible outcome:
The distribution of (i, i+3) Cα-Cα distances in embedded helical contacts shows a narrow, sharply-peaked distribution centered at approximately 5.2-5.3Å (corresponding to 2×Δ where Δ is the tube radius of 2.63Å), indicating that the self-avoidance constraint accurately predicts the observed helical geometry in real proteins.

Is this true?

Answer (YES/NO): YES